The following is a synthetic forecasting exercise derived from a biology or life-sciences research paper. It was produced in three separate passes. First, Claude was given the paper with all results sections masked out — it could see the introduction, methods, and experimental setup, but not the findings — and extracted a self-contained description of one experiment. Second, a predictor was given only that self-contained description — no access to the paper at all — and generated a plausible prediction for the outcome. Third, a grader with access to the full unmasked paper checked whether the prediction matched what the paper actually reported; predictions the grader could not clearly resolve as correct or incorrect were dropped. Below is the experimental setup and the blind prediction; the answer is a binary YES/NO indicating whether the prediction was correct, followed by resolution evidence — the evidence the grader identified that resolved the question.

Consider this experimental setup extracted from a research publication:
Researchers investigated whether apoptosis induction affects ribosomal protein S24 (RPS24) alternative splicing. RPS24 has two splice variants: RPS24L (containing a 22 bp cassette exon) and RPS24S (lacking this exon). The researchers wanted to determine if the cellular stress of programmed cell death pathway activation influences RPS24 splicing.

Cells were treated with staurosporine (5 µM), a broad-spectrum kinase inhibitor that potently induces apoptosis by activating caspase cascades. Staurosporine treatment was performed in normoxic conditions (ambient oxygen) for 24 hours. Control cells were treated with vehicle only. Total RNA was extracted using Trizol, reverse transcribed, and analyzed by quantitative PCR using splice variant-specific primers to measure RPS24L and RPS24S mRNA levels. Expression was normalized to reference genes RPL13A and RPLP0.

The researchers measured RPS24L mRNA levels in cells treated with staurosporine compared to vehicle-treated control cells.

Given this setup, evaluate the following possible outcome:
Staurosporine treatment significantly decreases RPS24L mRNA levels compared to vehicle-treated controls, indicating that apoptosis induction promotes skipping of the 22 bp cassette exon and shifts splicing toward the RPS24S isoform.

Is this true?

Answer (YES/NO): NO